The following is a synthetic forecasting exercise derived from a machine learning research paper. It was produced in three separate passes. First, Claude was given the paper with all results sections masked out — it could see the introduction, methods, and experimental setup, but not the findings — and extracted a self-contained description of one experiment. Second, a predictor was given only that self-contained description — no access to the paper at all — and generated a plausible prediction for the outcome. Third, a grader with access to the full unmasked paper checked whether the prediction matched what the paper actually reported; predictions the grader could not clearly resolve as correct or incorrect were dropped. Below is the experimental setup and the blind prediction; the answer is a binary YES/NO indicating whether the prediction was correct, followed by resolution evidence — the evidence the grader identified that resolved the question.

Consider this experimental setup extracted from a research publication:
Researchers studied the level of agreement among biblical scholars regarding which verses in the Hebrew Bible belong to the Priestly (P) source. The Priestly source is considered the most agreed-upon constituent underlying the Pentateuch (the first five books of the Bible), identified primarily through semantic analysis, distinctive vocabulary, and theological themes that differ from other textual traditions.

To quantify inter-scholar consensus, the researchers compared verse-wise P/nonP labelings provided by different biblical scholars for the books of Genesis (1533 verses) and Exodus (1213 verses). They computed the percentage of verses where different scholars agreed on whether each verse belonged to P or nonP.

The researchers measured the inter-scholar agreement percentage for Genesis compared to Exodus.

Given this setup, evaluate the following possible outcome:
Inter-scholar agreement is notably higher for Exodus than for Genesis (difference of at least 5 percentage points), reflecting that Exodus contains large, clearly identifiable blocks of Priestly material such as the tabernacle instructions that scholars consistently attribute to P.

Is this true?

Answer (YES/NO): NO